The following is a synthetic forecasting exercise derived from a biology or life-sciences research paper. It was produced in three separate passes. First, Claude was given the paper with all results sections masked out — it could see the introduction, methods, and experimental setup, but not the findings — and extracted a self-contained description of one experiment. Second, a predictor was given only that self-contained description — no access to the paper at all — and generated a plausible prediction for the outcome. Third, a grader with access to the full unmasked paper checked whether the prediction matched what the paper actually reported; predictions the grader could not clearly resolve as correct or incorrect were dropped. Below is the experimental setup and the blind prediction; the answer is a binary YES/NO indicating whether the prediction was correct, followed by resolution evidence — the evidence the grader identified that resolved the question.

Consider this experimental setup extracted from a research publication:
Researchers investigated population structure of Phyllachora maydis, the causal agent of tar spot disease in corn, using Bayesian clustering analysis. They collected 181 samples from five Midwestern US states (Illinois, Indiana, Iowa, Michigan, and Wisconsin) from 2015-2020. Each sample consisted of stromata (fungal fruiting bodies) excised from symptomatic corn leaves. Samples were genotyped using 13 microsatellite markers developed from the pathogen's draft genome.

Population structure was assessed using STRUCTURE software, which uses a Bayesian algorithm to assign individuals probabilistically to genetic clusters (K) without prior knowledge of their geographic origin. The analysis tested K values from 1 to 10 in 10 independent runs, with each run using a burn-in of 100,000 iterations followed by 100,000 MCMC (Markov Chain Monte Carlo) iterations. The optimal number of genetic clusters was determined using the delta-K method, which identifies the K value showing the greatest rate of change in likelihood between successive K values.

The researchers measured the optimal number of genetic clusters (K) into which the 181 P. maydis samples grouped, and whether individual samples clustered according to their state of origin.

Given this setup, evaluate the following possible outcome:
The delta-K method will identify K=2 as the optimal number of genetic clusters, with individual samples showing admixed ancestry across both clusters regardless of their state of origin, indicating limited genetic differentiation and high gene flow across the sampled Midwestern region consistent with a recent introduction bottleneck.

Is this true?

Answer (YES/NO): NO